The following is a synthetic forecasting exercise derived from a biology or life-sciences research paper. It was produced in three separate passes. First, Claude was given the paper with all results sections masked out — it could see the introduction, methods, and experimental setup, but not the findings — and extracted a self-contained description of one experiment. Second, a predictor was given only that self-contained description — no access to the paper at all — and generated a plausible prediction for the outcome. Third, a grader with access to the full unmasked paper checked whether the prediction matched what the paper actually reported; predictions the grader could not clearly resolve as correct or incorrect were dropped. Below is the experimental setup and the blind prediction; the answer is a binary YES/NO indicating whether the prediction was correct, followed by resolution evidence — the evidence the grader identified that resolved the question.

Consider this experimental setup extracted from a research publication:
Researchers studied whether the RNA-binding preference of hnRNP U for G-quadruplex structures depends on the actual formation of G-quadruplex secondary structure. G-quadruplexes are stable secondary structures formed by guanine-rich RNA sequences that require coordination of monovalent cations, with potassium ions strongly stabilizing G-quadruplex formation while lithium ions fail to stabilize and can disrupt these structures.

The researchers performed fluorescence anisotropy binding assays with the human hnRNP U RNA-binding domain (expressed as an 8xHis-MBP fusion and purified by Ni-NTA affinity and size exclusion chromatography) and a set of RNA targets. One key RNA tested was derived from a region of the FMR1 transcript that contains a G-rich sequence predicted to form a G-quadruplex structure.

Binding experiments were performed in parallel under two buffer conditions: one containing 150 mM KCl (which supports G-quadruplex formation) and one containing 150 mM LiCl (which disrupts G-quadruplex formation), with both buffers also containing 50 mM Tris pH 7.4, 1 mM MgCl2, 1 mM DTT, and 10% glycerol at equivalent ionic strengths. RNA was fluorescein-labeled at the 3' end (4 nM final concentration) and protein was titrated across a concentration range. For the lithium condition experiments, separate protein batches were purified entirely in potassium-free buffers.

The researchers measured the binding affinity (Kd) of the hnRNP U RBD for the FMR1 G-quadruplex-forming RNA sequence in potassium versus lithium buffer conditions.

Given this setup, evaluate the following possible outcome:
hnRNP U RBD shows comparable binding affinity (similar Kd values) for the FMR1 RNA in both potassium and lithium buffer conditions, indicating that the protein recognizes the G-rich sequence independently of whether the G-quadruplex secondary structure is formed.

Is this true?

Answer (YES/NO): YES